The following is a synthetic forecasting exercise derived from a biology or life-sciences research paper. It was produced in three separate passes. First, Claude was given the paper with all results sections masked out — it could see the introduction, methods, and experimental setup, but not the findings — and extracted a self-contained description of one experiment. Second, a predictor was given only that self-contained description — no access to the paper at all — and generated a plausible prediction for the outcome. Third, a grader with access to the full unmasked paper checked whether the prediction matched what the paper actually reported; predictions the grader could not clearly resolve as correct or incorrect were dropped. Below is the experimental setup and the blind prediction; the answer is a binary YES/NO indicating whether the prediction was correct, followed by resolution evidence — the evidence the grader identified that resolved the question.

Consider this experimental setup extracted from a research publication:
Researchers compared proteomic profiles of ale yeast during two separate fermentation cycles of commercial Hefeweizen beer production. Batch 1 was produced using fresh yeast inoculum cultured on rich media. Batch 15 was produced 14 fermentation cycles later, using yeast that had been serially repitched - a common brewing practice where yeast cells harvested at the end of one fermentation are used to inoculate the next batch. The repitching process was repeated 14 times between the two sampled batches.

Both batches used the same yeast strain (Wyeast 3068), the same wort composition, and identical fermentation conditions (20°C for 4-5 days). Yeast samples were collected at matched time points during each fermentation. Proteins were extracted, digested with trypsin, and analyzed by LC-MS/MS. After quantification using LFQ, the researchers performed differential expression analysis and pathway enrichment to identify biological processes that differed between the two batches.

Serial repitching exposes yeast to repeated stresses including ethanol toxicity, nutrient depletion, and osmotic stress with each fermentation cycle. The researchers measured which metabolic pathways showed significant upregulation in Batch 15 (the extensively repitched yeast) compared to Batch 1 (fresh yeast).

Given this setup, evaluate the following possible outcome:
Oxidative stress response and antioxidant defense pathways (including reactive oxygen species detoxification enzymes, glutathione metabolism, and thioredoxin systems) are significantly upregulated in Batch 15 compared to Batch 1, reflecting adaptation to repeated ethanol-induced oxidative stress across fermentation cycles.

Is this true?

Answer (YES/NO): NO